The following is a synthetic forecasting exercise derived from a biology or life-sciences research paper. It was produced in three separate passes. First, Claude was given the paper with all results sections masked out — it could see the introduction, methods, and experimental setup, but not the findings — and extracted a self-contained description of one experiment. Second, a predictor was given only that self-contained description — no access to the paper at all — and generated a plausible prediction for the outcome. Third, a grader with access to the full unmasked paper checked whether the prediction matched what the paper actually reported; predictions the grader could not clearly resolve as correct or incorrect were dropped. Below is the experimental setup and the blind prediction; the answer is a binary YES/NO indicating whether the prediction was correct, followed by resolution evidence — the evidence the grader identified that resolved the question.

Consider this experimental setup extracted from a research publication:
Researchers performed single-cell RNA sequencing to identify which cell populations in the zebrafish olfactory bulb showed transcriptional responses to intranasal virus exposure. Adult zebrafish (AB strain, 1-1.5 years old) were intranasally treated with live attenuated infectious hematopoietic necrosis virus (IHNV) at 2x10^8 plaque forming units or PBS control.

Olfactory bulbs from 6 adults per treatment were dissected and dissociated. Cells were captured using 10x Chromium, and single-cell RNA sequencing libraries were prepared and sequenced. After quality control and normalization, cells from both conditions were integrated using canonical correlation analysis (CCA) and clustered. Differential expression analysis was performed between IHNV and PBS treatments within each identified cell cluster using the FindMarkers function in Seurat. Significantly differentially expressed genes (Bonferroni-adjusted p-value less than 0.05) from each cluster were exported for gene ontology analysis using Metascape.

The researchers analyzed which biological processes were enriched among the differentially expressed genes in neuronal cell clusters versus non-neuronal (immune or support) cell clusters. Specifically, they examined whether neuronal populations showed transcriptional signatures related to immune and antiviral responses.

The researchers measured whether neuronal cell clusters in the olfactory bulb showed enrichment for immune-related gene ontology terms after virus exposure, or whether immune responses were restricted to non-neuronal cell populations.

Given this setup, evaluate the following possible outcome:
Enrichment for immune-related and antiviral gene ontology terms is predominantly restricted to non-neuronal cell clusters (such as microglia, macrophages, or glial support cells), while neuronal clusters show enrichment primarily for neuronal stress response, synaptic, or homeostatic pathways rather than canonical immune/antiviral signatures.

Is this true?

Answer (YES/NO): NO